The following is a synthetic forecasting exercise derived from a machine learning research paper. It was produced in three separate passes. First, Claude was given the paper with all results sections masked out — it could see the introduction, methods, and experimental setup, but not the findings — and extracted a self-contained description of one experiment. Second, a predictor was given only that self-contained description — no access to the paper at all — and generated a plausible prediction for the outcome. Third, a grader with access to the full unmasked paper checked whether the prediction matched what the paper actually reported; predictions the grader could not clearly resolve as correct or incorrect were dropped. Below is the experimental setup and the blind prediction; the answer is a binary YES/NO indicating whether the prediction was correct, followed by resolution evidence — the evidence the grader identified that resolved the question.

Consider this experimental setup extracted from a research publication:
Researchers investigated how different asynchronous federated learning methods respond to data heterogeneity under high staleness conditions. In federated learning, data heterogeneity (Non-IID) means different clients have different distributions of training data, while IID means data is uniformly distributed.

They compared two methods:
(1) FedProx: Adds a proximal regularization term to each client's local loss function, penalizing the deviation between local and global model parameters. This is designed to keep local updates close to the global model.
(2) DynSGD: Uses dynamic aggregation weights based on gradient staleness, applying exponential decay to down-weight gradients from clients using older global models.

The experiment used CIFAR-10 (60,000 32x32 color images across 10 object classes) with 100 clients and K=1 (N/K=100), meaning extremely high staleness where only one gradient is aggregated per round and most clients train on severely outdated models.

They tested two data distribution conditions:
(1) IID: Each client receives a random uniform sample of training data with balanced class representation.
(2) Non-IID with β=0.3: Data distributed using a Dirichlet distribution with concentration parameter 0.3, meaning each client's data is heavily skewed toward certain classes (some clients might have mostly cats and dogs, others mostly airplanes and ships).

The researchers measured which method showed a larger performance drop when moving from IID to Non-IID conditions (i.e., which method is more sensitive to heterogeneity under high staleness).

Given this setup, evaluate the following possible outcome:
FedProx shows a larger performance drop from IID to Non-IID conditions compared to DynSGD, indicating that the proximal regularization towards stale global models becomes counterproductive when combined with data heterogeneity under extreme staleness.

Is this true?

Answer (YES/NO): YES